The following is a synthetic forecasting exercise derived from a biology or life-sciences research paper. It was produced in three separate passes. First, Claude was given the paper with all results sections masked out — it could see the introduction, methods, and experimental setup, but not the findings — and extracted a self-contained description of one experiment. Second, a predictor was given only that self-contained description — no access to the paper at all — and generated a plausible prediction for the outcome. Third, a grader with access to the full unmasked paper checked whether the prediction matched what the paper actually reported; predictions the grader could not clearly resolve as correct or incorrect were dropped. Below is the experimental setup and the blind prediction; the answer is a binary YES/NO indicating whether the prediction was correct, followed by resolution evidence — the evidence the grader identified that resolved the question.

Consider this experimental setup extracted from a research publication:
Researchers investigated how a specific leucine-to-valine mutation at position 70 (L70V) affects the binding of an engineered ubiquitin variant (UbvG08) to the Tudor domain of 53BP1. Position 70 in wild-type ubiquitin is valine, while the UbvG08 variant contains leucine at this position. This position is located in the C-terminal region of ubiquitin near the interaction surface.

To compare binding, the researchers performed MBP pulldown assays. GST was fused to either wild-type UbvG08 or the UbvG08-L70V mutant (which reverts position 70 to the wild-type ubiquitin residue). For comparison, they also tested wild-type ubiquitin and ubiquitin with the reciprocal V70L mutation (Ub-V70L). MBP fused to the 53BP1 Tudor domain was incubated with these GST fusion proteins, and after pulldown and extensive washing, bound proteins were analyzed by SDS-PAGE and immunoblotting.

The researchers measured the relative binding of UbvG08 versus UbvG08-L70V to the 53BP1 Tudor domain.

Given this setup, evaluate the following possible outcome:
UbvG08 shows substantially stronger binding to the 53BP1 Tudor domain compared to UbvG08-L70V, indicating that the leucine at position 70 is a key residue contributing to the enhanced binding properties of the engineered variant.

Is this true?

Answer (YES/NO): YES